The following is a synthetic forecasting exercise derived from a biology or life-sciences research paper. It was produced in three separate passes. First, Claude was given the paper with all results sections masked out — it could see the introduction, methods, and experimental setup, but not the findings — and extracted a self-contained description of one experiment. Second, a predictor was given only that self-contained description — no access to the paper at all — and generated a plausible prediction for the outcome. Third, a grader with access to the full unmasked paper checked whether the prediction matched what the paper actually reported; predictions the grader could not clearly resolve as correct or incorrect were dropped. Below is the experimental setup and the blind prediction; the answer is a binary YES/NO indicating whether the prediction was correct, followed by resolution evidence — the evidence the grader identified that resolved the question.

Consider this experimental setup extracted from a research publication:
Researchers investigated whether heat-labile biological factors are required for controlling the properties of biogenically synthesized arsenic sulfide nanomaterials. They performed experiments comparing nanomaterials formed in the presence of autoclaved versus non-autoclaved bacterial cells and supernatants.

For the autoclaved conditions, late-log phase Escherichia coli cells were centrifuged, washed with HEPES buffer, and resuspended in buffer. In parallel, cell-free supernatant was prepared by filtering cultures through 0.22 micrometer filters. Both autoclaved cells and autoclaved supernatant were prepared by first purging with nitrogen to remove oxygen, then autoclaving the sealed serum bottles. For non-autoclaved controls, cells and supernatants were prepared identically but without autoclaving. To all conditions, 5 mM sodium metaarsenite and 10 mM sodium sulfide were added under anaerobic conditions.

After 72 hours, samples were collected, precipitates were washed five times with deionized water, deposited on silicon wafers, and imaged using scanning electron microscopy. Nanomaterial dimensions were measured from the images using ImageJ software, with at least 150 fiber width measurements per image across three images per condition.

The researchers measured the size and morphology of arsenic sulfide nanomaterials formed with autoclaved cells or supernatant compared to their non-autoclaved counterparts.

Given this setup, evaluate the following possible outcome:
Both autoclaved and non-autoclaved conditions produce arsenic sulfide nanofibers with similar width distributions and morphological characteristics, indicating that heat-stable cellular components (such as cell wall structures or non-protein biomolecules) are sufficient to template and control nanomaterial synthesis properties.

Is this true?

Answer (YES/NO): YES